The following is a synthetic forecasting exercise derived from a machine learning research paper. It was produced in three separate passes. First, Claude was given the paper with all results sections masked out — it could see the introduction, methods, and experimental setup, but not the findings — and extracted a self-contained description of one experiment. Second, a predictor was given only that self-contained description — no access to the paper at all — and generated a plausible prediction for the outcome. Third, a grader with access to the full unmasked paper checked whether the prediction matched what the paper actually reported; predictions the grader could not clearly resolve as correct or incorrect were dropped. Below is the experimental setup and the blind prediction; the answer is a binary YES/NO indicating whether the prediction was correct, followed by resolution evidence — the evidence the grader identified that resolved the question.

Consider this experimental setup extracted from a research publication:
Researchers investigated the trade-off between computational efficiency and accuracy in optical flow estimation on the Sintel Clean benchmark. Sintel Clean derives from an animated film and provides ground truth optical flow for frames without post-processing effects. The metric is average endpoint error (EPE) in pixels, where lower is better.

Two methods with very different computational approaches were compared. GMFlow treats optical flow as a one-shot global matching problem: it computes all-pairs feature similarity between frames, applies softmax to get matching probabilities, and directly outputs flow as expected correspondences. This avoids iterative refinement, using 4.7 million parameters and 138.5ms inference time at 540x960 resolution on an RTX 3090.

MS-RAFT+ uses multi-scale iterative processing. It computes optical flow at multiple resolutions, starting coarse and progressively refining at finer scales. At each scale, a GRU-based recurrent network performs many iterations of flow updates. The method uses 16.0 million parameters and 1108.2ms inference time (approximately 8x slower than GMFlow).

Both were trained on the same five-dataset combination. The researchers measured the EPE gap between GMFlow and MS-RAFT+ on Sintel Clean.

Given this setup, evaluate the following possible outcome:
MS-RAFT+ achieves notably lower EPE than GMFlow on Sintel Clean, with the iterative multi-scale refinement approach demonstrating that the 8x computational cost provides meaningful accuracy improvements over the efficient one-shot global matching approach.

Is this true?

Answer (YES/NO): YES